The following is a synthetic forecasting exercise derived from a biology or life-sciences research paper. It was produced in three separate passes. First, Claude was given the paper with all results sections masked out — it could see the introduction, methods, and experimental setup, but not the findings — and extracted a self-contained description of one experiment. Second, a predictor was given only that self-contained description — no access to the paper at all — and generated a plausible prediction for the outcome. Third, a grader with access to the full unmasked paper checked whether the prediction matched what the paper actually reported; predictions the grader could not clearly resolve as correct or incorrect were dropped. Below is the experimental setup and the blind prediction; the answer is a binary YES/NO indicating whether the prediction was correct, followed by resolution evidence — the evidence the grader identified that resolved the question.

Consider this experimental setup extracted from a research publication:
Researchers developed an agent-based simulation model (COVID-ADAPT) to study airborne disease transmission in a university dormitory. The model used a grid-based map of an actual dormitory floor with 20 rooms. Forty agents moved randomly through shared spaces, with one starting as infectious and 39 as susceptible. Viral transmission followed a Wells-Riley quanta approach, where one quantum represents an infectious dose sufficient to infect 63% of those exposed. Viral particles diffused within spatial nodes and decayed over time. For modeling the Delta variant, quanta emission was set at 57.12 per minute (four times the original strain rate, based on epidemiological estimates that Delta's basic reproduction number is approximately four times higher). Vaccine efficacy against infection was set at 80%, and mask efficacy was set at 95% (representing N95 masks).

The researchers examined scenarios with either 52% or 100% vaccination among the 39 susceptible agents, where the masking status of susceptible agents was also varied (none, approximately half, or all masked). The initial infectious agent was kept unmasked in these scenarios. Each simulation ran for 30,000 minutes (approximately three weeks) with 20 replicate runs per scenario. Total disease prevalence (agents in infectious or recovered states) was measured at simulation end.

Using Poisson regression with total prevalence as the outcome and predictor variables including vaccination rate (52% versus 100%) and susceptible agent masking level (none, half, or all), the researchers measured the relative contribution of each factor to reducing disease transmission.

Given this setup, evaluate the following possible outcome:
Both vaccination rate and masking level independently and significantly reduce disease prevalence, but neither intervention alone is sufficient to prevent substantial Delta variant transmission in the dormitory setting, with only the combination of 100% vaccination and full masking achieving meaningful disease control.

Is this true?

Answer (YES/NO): NO